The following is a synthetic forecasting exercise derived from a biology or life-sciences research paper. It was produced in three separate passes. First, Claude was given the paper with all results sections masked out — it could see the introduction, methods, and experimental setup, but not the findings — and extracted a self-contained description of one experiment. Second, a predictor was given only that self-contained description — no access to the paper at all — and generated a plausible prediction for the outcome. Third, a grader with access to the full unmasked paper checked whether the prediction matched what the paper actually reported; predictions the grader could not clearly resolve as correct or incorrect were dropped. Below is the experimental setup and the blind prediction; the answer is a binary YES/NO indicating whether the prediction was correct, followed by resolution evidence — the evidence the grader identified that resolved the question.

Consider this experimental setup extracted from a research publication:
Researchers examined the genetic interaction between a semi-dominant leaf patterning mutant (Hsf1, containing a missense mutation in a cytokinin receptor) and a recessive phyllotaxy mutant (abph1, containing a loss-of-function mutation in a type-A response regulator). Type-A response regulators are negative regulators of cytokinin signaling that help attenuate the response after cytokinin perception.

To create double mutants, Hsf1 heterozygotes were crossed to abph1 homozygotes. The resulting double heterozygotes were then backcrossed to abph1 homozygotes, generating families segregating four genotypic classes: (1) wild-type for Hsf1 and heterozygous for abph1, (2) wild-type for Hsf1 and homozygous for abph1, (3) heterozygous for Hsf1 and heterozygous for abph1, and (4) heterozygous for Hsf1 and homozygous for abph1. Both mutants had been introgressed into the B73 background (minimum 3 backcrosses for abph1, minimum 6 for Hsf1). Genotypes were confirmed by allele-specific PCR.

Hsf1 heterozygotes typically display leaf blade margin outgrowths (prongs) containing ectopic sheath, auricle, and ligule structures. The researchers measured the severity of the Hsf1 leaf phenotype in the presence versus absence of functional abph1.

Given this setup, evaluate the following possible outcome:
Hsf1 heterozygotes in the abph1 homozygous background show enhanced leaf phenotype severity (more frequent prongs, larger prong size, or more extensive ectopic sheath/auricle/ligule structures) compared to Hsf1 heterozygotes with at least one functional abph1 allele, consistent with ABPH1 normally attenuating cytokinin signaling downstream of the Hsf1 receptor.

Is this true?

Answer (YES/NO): YES